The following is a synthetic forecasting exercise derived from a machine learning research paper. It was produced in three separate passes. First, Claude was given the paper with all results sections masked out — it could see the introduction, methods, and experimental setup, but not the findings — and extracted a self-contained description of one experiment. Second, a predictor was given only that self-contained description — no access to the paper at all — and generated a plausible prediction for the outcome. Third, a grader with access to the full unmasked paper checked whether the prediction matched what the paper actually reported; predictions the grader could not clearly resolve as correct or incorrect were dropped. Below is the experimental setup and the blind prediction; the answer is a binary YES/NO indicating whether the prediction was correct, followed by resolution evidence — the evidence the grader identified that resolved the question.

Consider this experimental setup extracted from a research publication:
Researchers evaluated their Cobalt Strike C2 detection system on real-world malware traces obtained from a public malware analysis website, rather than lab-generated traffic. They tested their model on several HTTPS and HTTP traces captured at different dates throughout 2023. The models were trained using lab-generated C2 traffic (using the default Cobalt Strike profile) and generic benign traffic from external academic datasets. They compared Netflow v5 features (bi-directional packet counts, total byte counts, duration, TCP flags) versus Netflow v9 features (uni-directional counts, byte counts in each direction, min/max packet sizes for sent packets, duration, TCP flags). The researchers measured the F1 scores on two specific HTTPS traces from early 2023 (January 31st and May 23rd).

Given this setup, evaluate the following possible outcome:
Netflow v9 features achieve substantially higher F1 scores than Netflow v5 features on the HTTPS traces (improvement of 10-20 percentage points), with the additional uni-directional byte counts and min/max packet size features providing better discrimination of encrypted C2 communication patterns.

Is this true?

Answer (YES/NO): NO